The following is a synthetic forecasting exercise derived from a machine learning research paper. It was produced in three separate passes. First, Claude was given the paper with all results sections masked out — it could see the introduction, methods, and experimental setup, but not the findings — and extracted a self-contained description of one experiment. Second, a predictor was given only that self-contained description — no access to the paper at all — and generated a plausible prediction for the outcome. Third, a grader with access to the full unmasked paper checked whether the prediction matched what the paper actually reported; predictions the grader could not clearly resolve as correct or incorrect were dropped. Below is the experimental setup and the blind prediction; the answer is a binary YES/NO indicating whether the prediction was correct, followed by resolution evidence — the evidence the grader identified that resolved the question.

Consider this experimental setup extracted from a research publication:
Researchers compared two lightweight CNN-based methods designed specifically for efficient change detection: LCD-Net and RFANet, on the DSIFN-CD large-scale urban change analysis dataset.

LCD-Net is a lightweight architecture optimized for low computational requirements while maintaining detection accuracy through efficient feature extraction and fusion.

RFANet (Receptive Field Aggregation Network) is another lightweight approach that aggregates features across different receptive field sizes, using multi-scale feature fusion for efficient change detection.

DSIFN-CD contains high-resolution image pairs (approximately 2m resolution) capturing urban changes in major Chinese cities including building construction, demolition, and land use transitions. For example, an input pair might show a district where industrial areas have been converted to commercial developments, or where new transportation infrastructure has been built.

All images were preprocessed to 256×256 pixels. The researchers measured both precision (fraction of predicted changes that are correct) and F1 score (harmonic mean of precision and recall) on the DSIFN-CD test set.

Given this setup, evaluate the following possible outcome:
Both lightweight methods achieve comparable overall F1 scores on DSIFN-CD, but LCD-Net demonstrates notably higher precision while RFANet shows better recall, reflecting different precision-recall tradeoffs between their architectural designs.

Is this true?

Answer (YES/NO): NO